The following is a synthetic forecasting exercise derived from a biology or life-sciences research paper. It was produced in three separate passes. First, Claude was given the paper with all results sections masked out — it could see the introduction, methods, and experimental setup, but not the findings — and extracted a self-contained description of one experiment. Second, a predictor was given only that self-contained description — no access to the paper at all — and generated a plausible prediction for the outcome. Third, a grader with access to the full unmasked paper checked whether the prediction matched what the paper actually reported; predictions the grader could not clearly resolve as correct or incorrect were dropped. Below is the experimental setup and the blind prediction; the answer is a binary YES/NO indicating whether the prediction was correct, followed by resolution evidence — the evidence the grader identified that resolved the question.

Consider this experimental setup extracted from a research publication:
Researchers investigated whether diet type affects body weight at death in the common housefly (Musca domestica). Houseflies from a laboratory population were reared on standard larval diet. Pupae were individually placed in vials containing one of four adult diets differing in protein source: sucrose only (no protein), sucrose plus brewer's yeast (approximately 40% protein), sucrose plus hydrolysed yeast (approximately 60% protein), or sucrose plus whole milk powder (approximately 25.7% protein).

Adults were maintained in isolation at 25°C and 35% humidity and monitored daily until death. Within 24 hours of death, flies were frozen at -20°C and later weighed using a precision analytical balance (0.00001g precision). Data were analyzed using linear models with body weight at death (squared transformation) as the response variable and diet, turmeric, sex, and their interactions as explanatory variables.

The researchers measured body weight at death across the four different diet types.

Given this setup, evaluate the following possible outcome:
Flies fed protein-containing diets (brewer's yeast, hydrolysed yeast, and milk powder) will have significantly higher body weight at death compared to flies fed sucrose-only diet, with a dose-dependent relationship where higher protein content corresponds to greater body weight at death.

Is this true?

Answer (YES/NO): NO